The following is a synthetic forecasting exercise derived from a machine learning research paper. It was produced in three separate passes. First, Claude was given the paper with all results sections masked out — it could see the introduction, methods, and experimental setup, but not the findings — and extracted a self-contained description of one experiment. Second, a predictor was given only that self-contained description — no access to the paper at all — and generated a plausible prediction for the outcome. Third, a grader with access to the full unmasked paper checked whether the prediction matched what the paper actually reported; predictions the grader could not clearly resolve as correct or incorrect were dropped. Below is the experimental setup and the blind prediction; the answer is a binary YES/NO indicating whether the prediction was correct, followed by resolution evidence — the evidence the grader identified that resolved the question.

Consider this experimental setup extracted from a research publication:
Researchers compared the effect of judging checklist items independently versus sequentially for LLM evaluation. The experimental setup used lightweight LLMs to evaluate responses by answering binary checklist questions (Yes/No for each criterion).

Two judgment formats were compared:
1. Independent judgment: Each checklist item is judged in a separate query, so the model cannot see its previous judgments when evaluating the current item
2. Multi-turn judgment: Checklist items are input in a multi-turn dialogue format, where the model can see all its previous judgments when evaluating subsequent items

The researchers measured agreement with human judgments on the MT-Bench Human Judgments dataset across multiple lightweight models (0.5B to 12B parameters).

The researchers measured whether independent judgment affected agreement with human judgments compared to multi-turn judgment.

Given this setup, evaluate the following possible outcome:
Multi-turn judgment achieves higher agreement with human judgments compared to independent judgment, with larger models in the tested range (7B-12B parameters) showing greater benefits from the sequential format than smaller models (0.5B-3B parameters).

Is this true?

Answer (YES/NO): NO